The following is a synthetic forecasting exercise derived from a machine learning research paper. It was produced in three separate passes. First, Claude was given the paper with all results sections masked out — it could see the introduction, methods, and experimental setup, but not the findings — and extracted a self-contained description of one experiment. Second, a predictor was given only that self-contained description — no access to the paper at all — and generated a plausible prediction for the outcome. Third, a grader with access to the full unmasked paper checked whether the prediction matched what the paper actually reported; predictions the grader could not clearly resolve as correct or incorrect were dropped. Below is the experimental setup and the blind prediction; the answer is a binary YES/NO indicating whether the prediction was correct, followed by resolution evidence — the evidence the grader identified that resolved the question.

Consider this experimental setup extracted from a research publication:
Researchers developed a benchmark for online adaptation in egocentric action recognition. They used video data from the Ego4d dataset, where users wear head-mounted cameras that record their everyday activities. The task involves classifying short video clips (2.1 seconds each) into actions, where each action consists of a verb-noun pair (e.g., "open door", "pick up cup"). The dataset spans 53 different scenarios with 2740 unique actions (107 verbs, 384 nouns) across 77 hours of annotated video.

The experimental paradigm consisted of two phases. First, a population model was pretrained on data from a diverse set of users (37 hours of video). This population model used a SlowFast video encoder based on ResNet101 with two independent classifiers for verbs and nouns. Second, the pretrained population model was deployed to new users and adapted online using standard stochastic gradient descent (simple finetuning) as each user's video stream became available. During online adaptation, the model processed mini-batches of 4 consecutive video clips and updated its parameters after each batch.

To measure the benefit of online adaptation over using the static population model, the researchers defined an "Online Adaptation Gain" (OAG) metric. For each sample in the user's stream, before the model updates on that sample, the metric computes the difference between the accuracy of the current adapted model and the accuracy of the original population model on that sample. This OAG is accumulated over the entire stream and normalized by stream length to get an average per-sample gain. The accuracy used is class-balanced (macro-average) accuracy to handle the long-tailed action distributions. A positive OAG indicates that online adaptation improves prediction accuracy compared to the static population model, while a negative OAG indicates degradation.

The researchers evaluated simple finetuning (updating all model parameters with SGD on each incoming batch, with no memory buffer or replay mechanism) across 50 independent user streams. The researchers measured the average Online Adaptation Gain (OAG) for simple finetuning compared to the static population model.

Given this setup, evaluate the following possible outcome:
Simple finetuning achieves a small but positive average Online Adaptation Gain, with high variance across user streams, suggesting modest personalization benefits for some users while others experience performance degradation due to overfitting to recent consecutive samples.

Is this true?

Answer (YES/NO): NO